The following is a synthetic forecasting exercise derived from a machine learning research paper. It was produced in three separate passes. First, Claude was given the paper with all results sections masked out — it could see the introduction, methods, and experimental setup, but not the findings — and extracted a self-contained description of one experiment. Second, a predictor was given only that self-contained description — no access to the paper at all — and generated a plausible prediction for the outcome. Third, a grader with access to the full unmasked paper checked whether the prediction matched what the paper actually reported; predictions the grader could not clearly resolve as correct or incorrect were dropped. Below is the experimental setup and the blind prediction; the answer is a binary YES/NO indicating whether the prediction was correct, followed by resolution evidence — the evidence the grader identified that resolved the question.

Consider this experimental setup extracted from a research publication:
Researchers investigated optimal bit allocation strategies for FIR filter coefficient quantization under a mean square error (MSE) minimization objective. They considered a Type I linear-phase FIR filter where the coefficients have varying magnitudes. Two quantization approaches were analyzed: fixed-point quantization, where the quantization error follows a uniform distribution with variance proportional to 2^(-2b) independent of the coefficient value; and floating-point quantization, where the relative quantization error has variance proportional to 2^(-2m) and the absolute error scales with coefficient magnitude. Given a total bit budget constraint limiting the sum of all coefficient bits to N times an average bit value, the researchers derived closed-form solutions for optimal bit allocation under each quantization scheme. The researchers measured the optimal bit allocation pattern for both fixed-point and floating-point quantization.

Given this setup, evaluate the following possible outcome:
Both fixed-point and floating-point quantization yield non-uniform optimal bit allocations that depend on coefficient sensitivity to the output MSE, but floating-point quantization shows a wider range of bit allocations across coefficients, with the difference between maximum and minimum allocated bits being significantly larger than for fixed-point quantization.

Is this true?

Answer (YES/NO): NO